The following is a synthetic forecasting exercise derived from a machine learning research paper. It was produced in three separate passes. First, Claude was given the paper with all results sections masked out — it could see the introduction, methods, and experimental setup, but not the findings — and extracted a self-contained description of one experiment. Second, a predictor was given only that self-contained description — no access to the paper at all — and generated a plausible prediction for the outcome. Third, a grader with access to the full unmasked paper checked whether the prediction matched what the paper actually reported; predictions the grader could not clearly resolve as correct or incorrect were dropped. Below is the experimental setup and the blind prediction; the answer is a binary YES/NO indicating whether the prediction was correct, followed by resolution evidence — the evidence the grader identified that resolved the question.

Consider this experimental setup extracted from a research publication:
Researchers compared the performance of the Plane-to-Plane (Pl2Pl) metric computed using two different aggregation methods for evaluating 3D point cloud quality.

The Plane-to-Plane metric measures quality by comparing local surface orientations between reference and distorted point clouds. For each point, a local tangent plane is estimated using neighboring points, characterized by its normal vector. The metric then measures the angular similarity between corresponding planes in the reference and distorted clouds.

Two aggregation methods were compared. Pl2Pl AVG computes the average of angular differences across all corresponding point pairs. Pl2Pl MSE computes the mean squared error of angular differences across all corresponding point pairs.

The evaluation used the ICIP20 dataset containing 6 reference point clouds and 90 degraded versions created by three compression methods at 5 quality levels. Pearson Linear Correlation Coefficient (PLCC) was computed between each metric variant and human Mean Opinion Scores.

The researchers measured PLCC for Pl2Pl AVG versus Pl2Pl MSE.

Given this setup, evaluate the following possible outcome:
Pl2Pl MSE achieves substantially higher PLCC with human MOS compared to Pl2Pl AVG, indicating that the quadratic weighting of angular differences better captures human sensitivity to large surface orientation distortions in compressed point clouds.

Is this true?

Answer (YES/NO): NO